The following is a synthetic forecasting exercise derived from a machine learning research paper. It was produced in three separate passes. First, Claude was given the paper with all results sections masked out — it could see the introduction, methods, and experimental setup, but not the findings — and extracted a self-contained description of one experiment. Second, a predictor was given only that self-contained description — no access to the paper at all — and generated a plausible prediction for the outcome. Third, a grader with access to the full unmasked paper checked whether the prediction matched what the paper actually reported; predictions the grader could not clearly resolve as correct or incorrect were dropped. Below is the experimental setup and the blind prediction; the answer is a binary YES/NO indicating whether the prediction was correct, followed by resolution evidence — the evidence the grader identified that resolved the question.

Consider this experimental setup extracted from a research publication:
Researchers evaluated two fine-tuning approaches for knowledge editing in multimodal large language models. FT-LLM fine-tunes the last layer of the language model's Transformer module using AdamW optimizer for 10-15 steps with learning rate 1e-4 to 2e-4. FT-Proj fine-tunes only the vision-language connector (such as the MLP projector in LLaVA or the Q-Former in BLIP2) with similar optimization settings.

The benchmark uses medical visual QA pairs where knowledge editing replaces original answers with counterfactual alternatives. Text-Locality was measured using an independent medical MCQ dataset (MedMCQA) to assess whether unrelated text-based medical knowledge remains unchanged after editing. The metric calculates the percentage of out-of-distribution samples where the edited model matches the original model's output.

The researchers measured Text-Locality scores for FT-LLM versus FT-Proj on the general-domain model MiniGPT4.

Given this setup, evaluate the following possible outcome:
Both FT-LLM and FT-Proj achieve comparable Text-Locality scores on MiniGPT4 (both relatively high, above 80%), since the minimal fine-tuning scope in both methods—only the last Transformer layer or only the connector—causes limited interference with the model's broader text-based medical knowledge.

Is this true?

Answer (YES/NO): NO